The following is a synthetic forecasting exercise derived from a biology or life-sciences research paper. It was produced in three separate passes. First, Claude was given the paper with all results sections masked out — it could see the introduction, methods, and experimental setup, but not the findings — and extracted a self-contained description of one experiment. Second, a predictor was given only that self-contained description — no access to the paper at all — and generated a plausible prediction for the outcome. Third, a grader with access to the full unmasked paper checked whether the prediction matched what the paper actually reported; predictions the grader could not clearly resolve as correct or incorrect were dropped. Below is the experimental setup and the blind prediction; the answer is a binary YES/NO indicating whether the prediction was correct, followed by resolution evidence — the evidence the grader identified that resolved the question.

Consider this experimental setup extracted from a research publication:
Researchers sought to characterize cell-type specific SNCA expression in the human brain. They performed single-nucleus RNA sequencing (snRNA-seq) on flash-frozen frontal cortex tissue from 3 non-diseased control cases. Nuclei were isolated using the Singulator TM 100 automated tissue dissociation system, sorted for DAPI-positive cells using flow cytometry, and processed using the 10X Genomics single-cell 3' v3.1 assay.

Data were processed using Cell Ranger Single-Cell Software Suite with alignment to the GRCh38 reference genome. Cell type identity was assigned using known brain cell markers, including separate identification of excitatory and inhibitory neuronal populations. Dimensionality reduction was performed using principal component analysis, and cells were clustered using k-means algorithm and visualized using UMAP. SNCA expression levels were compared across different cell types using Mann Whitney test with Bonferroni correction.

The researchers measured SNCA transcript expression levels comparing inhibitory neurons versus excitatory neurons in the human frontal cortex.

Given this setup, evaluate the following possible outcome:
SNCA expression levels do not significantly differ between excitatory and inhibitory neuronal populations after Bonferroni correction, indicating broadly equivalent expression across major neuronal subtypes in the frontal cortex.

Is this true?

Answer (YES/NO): NO